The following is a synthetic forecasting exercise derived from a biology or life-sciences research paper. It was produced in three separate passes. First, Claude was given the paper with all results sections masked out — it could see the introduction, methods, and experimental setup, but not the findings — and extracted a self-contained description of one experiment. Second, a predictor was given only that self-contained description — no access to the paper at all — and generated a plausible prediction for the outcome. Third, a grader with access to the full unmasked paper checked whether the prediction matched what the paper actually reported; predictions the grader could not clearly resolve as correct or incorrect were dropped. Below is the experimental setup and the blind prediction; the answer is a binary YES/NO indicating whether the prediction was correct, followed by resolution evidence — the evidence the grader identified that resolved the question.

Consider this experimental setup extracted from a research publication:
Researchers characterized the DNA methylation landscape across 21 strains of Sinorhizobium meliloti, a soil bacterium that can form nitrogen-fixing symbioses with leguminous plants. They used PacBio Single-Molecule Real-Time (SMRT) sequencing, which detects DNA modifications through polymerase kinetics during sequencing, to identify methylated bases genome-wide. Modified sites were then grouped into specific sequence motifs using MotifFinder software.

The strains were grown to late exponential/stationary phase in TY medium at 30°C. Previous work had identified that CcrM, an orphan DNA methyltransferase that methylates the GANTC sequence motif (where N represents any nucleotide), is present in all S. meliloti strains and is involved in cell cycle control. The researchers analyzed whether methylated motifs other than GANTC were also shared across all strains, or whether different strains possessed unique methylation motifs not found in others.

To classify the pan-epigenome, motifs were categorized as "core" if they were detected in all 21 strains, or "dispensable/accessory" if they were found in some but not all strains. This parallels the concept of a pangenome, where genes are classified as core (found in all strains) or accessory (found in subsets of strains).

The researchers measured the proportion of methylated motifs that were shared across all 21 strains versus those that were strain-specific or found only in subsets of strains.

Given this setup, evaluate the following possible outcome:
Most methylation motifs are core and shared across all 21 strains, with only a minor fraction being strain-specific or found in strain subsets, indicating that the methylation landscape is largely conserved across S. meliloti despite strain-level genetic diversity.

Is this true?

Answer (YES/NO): NO